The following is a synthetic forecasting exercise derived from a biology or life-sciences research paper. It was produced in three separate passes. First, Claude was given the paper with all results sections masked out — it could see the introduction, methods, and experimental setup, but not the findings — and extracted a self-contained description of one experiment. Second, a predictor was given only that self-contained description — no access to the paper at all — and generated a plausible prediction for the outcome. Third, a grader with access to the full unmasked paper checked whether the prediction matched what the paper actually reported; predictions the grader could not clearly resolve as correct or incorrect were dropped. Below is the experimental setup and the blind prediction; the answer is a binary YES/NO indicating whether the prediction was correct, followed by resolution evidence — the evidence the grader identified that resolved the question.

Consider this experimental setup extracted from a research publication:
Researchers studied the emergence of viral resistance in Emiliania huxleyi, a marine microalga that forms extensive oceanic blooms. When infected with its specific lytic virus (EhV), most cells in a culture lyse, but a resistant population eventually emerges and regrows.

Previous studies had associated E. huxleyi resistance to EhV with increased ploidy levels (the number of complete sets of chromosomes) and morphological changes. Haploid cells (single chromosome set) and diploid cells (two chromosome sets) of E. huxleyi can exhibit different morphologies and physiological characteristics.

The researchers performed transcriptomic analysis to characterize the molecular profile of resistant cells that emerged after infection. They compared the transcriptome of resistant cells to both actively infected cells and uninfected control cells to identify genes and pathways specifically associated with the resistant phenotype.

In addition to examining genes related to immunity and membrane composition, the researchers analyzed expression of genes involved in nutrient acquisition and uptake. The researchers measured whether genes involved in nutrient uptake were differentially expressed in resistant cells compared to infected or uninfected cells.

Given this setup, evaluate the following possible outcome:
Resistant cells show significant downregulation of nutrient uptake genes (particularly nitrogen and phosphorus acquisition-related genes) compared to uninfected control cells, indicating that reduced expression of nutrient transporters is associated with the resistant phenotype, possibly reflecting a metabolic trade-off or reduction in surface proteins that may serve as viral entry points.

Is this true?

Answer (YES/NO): NO